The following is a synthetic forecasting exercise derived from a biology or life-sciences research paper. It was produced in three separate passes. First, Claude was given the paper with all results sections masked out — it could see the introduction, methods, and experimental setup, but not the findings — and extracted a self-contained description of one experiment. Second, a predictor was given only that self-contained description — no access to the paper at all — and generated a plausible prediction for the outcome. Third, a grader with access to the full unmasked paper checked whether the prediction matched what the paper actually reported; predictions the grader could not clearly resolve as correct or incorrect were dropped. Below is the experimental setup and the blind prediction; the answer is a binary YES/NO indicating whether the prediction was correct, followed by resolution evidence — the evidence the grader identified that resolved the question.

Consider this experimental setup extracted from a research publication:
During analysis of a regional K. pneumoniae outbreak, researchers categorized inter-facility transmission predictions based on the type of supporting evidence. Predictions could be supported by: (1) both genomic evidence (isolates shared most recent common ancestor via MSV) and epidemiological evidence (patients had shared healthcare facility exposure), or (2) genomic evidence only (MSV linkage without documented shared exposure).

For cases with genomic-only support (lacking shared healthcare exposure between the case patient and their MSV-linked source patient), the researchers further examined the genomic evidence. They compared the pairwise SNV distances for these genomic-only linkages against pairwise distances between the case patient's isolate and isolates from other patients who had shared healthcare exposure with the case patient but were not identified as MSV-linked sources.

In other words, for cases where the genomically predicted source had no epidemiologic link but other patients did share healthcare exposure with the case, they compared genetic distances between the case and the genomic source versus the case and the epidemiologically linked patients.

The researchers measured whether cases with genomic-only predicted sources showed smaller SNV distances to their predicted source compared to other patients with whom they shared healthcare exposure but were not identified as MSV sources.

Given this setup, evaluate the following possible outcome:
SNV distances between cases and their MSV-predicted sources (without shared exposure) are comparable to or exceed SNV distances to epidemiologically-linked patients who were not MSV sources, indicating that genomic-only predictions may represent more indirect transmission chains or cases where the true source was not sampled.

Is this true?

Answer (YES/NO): NO